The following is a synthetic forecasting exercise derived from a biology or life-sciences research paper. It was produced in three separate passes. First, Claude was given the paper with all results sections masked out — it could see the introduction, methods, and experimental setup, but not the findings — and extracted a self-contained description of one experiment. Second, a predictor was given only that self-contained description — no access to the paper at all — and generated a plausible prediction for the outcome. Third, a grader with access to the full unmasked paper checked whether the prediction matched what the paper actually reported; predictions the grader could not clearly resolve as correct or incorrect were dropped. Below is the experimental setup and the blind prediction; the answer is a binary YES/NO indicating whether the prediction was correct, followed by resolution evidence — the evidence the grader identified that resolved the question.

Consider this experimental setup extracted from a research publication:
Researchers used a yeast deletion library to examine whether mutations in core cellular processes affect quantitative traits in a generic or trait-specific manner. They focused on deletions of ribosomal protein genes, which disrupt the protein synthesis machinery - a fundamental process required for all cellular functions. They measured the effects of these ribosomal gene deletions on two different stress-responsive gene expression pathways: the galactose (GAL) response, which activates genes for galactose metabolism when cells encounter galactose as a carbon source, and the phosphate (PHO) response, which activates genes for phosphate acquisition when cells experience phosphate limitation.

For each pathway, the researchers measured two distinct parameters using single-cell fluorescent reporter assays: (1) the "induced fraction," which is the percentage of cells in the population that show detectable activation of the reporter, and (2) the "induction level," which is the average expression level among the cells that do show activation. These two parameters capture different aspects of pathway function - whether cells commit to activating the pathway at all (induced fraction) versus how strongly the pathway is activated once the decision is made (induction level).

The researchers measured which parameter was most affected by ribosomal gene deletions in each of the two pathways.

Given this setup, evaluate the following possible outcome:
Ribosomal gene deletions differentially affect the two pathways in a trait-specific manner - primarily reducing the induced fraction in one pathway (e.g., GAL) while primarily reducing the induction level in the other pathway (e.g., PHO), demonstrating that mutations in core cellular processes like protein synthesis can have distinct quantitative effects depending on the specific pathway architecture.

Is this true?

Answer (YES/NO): NO